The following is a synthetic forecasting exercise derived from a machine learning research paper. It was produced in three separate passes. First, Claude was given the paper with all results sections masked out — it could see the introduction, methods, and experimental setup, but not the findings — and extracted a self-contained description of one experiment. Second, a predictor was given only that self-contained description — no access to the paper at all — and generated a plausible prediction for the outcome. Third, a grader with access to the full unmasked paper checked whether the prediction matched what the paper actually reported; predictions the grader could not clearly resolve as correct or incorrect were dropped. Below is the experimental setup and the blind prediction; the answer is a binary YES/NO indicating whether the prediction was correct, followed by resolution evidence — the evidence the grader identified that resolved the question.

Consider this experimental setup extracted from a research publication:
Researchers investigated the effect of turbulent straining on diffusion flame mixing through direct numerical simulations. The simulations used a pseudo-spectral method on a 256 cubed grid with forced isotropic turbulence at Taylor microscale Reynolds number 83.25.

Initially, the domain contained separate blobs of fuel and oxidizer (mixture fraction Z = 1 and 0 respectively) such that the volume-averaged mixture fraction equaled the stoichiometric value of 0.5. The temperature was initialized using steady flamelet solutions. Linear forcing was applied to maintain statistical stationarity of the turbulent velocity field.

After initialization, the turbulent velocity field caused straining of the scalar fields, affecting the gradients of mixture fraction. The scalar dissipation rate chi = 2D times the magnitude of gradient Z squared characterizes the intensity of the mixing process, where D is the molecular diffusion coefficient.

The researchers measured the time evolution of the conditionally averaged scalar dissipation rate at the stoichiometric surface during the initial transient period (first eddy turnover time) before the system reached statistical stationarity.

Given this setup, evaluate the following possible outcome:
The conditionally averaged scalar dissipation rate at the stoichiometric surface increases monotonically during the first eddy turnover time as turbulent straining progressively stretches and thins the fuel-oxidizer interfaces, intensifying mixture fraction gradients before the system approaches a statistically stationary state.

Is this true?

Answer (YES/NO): NO